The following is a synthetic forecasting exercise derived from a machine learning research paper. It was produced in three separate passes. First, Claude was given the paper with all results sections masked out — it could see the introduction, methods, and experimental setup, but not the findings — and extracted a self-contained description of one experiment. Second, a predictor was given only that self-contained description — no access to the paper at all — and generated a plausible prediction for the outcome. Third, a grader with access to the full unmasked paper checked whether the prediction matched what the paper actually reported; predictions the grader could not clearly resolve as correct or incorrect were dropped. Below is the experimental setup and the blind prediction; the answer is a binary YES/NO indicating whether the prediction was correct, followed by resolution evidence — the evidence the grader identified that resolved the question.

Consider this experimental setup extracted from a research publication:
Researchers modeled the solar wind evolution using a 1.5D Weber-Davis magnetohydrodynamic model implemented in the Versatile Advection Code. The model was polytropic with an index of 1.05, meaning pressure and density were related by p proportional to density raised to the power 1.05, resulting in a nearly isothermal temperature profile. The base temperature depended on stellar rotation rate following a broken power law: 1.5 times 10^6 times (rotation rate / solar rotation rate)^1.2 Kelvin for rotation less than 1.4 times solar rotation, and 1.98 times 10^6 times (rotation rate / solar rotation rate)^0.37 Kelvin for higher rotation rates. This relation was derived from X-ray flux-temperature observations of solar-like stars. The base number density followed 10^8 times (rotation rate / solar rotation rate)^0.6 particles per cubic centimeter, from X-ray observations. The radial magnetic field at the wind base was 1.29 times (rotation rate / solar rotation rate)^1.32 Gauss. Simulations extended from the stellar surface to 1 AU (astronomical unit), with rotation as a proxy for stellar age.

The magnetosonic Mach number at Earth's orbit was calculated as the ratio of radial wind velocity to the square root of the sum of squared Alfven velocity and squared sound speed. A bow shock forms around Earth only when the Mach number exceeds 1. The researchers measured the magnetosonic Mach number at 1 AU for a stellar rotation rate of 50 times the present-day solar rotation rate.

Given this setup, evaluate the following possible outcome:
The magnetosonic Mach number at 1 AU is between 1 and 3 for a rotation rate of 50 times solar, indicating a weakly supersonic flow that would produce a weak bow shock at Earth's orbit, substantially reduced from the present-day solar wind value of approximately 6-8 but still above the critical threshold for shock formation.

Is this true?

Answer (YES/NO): NO